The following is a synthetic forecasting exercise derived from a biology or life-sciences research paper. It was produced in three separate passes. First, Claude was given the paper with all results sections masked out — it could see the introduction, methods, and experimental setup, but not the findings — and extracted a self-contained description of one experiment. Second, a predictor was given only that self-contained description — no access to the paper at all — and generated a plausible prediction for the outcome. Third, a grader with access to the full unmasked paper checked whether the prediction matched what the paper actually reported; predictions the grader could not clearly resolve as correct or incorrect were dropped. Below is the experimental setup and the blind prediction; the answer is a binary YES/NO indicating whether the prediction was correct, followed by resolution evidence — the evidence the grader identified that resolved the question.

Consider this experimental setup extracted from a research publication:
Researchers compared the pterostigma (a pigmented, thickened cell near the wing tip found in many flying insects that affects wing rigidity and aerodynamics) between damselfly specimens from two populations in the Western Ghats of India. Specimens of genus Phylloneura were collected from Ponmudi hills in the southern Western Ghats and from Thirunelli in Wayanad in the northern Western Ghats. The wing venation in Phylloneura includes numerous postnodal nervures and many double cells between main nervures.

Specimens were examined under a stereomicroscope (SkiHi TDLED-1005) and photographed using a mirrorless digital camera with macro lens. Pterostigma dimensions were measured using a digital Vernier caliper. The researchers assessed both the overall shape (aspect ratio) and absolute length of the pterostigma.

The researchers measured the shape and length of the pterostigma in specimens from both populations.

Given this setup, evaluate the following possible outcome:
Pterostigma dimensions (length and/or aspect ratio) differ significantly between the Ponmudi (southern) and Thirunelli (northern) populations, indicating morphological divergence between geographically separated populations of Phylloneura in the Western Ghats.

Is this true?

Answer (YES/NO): YES